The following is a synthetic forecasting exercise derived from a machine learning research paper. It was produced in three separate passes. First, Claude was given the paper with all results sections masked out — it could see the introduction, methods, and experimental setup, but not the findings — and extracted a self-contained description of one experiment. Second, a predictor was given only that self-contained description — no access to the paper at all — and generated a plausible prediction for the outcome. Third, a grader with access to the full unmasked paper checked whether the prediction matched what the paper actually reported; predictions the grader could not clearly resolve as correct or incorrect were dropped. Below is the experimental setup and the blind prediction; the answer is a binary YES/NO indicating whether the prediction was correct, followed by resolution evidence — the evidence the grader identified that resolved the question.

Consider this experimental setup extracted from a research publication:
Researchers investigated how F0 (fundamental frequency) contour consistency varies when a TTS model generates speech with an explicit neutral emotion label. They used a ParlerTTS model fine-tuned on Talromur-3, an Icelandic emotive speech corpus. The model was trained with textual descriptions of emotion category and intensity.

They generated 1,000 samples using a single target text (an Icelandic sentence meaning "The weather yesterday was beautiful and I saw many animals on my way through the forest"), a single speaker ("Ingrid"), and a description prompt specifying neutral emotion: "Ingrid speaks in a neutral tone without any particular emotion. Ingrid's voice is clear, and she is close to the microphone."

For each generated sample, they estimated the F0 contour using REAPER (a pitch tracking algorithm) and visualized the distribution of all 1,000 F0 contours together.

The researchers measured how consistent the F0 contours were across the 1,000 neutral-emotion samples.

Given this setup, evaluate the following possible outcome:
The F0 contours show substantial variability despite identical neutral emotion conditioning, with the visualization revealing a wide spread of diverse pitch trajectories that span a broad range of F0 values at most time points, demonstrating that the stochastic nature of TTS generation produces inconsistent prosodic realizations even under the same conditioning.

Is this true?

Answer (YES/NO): NO